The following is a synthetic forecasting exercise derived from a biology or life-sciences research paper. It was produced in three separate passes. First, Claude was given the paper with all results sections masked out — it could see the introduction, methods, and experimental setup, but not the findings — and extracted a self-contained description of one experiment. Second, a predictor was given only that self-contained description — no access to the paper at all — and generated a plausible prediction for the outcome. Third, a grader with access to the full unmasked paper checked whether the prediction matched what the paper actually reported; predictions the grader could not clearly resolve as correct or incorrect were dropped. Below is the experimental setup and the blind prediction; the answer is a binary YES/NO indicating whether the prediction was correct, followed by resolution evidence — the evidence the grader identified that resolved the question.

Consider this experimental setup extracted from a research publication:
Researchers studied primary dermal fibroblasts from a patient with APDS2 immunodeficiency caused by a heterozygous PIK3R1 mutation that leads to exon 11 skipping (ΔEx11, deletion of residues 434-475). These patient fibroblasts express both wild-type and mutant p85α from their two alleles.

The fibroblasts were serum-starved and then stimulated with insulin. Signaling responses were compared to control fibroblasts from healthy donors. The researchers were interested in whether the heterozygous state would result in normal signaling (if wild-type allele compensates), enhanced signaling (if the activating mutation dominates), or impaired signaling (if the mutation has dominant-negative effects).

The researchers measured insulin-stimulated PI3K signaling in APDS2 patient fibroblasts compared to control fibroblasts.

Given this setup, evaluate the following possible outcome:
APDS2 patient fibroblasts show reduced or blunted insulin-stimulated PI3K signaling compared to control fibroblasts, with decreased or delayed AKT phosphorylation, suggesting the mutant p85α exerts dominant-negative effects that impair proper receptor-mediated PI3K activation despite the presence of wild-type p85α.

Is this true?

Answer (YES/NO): NO